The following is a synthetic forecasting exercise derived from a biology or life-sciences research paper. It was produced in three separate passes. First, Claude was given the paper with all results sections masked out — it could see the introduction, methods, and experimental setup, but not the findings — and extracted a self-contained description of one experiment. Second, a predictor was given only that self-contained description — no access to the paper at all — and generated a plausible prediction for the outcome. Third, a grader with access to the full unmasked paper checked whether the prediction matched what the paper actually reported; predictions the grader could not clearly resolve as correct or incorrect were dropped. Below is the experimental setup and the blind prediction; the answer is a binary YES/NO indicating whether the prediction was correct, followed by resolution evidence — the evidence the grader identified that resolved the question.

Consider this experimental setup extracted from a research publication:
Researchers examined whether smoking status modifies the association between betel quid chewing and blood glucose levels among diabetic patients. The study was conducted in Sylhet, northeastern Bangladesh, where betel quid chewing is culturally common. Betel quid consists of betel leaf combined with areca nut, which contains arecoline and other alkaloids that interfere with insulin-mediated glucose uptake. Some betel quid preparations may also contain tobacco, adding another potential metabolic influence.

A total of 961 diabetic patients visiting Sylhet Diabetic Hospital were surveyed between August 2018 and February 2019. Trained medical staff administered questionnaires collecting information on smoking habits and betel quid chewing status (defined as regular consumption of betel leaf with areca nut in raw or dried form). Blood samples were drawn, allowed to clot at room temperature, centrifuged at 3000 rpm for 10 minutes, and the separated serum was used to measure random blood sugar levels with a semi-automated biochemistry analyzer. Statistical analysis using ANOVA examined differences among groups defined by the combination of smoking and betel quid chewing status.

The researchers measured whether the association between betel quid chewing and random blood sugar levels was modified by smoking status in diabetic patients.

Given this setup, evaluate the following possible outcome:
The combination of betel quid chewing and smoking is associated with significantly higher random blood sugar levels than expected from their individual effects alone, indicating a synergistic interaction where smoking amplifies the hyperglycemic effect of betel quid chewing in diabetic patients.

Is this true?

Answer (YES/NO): NO